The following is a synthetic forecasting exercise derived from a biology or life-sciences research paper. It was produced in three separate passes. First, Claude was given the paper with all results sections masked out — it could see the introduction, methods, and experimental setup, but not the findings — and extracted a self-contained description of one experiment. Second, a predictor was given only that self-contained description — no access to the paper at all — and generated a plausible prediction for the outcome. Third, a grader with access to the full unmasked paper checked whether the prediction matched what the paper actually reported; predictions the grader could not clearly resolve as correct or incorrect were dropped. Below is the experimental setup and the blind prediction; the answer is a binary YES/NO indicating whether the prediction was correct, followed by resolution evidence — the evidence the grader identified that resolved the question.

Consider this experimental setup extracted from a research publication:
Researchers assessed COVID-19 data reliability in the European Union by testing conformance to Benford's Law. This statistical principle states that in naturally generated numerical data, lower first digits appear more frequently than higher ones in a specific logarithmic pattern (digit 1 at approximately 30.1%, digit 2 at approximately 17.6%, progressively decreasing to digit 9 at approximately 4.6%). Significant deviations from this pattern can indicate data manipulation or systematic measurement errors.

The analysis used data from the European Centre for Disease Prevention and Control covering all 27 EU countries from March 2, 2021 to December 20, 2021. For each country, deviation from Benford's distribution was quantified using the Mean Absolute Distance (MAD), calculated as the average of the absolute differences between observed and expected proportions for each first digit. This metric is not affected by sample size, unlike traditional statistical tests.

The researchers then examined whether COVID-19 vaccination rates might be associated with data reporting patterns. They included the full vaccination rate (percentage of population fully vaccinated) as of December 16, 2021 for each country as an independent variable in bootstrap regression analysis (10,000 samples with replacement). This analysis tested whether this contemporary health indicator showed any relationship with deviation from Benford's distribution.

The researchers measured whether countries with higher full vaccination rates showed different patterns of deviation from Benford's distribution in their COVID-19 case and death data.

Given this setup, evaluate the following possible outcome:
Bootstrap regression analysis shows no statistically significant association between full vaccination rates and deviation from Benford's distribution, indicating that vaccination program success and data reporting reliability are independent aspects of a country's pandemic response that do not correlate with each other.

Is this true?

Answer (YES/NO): NO